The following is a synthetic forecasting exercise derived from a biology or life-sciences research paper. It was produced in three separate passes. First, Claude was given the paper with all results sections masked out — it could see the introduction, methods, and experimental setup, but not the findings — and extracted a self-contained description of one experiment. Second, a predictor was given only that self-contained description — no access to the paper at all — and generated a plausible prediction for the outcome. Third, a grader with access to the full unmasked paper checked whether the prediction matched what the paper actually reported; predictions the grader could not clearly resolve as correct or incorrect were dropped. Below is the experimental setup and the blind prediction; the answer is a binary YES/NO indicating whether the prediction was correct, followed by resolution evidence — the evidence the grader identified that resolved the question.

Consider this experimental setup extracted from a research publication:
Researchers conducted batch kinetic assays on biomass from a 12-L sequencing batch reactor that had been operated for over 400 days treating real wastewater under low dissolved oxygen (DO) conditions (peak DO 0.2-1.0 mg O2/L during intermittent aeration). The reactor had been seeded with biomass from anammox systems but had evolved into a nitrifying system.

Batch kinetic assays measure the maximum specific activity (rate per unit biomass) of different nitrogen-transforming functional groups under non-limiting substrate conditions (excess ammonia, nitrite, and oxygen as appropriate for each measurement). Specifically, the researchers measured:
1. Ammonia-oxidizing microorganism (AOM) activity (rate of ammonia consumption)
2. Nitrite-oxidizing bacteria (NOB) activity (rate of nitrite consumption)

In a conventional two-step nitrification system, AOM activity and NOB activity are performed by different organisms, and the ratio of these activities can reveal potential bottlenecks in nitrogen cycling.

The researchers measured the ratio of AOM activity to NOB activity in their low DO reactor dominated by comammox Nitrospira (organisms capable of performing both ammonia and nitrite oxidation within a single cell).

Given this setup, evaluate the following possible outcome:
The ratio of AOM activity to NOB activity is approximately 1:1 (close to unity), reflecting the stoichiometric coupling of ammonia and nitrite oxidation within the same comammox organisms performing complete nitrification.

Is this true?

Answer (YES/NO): NO